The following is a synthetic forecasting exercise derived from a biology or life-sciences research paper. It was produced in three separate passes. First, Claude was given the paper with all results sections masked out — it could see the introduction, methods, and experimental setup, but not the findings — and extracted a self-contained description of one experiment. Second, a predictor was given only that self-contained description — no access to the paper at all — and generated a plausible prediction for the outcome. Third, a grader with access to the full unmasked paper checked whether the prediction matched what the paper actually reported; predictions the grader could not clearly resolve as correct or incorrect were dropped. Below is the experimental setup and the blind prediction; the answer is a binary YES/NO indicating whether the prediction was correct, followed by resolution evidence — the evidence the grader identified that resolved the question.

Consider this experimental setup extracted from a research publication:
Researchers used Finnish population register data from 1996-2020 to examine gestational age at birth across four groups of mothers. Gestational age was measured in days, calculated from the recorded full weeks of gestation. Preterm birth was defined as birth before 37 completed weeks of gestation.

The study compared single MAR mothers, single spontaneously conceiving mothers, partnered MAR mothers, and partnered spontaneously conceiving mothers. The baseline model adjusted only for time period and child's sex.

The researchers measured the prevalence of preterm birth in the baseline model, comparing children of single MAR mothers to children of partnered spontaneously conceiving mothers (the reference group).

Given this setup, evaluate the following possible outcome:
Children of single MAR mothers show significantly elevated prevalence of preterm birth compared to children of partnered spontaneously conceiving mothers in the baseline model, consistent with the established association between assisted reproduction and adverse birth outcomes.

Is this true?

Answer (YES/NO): YES